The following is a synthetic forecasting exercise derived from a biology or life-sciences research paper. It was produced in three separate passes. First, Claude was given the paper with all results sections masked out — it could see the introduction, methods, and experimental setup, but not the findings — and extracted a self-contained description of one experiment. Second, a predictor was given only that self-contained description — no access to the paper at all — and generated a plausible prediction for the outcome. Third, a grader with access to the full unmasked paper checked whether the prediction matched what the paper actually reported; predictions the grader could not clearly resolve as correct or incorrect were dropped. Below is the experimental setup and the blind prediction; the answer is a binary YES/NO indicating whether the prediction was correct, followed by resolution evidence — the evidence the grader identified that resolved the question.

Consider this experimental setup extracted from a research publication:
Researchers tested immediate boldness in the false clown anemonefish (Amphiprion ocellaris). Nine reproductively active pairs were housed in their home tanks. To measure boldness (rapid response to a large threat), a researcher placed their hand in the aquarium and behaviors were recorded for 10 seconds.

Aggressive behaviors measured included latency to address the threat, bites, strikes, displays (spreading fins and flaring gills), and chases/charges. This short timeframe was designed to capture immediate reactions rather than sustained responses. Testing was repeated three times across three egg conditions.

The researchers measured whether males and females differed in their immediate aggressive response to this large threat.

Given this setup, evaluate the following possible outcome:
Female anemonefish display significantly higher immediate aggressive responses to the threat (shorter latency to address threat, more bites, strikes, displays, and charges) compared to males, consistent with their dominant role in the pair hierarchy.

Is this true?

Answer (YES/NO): YES